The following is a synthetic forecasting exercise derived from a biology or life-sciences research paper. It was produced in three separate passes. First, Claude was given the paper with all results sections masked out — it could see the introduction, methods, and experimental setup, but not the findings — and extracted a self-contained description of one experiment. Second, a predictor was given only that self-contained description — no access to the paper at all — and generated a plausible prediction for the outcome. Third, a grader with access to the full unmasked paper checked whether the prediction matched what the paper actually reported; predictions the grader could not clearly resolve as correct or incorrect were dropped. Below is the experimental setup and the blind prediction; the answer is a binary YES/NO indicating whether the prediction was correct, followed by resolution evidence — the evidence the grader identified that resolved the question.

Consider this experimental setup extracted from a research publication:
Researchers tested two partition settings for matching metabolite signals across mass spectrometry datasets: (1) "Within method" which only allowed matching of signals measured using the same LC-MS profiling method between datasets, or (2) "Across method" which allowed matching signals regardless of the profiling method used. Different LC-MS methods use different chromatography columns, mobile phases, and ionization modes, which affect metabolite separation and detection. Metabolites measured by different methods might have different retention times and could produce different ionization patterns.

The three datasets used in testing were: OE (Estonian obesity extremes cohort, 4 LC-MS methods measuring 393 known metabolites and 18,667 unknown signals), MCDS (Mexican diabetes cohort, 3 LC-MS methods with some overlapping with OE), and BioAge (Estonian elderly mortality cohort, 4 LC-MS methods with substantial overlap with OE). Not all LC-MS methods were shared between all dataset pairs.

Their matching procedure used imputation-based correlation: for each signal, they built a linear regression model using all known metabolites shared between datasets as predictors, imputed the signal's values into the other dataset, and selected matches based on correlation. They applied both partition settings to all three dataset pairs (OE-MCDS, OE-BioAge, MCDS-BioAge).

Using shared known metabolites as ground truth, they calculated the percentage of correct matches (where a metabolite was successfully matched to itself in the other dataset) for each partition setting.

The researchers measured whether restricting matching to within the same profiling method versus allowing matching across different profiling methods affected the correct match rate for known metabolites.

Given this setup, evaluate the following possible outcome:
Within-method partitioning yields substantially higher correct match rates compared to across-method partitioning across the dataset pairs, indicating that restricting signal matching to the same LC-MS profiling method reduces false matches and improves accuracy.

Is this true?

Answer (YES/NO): NO